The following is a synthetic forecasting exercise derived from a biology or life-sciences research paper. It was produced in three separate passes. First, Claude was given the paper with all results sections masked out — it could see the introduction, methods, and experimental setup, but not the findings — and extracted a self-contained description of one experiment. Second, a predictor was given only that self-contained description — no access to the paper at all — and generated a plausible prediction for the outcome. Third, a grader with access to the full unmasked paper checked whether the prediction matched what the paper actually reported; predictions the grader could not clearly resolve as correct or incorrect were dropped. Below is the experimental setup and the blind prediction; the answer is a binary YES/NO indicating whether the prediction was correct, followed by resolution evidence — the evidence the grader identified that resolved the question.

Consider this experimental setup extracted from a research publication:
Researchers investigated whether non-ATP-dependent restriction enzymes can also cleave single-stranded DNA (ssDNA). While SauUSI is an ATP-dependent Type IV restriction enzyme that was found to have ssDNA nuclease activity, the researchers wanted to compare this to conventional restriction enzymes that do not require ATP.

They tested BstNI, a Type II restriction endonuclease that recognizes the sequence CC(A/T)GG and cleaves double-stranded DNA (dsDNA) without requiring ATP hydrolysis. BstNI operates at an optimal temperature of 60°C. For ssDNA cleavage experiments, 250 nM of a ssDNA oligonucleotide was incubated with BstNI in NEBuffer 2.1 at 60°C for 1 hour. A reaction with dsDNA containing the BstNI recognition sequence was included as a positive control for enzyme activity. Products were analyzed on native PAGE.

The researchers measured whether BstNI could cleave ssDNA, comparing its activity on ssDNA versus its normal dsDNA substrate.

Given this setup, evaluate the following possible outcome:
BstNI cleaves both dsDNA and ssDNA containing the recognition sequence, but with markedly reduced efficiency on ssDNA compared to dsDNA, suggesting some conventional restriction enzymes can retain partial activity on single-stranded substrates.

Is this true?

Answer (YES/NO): NO